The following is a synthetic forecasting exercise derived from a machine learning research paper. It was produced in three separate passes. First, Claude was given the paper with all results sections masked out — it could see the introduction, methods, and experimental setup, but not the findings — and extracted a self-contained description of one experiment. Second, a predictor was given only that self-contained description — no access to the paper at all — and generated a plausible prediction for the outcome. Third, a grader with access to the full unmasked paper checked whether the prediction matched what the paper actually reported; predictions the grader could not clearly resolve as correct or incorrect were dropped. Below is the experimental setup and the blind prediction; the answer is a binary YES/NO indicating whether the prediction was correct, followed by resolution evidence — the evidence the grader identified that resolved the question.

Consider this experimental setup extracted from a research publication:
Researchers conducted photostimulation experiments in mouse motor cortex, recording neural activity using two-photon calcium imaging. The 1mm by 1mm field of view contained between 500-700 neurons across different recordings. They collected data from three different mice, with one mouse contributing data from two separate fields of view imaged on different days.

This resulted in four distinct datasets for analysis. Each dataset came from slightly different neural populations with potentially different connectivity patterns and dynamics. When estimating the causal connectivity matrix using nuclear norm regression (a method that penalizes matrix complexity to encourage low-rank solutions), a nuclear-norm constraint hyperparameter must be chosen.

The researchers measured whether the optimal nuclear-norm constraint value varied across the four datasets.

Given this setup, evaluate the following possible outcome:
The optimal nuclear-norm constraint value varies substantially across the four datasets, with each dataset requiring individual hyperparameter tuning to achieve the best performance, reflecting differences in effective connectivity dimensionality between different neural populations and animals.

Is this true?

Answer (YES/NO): YES